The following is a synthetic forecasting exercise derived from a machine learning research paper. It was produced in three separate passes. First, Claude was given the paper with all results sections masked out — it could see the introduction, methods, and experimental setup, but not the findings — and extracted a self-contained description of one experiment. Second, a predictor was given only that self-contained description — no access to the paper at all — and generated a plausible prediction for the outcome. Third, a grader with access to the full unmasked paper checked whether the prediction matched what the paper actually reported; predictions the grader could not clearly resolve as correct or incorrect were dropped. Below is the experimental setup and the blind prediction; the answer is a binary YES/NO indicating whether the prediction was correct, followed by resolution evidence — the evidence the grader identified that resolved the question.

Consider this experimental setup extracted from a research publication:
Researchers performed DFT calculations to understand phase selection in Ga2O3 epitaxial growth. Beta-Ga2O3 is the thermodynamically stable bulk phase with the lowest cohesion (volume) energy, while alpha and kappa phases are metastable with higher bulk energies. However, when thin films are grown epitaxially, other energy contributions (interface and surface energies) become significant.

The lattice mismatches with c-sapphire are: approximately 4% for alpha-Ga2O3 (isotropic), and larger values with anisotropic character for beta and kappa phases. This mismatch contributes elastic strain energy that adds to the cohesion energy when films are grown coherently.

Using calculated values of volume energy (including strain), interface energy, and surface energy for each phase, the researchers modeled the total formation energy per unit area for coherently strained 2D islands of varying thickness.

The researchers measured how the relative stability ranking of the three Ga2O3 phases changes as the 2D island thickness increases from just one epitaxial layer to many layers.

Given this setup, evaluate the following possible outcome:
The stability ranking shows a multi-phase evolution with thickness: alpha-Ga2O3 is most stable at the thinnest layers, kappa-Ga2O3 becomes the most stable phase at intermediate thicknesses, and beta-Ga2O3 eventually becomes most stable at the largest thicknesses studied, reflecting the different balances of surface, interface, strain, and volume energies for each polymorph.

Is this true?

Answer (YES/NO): NO